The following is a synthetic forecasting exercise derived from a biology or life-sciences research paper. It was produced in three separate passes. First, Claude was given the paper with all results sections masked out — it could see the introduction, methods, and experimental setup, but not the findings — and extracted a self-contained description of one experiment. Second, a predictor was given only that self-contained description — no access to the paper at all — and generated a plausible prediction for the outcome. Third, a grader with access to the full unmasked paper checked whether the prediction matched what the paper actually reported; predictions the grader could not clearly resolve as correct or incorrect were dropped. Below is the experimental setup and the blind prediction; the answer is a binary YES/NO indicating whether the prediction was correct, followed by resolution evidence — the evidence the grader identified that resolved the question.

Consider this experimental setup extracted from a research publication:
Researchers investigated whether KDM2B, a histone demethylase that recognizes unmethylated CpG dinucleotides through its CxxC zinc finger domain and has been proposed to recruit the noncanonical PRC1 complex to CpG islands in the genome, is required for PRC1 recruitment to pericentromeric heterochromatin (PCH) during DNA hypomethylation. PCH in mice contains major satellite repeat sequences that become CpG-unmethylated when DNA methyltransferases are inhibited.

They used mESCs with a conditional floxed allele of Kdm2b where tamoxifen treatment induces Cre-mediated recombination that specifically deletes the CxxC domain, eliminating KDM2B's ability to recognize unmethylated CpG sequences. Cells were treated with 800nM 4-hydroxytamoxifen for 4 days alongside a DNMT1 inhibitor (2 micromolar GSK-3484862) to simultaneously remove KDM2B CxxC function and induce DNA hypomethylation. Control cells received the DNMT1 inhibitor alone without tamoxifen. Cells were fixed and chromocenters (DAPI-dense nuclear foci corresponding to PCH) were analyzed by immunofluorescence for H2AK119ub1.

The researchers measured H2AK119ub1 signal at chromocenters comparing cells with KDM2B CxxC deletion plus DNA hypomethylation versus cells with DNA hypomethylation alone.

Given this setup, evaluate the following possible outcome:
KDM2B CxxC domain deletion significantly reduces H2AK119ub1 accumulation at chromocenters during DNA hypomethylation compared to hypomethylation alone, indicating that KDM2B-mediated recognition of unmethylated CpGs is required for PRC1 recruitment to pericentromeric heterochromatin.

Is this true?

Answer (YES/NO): NO